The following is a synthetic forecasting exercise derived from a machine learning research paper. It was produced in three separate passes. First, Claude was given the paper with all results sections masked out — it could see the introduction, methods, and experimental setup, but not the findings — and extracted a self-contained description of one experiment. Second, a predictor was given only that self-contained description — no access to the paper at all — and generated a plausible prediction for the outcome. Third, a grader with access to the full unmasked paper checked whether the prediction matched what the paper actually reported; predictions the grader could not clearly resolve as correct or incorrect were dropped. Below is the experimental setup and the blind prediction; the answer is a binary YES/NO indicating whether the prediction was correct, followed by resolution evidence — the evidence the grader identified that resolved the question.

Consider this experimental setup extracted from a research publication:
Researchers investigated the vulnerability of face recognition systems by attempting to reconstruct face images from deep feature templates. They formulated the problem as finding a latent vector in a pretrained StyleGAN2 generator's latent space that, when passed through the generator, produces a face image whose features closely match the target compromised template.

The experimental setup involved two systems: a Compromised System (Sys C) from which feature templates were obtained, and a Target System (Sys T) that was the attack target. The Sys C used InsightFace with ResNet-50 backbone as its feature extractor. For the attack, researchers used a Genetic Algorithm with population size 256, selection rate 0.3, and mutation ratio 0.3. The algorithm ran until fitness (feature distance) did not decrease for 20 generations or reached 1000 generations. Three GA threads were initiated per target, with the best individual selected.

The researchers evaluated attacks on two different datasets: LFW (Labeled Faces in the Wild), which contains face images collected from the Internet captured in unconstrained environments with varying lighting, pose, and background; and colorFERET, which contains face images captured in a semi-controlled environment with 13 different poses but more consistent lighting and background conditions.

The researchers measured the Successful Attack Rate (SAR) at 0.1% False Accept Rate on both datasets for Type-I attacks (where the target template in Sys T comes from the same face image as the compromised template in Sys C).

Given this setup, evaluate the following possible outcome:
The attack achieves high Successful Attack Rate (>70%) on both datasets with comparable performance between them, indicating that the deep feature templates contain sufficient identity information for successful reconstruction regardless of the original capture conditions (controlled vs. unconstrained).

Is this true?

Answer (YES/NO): NO